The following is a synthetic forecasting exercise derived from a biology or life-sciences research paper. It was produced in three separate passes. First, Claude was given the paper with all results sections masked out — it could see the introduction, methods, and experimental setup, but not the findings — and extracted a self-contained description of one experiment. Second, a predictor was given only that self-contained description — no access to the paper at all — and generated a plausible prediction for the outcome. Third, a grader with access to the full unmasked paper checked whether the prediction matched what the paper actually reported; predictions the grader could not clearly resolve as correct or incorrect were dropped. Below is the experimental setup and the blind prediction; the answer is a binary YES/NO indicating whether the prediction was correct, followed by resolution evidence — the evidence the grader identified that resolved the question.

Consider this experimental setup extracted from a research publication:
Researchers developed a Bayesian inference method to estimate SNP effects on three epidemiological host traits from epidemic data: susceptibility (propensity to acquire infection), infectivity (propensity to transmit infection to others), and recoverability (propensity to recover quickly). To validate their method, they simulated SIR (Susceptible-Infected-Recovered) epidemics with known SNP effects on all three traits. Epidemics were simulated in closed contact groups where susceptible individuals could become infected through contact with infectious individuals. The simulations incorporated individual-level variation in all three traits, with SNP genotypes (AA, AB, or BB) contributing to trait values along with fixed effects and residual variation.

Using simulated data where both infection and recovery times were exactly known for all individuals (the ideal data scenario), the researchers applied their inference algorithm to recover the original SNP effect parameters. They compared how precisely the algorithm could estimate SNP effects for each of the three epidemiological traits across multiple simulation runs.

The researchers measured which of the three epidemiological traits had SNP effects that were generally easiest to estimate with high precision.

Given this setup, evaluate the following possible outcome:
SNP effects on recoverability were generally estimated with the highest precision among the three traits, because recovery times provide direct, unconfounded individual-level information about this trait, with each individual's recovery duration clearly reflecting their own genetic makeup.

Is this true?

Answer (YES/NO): YES